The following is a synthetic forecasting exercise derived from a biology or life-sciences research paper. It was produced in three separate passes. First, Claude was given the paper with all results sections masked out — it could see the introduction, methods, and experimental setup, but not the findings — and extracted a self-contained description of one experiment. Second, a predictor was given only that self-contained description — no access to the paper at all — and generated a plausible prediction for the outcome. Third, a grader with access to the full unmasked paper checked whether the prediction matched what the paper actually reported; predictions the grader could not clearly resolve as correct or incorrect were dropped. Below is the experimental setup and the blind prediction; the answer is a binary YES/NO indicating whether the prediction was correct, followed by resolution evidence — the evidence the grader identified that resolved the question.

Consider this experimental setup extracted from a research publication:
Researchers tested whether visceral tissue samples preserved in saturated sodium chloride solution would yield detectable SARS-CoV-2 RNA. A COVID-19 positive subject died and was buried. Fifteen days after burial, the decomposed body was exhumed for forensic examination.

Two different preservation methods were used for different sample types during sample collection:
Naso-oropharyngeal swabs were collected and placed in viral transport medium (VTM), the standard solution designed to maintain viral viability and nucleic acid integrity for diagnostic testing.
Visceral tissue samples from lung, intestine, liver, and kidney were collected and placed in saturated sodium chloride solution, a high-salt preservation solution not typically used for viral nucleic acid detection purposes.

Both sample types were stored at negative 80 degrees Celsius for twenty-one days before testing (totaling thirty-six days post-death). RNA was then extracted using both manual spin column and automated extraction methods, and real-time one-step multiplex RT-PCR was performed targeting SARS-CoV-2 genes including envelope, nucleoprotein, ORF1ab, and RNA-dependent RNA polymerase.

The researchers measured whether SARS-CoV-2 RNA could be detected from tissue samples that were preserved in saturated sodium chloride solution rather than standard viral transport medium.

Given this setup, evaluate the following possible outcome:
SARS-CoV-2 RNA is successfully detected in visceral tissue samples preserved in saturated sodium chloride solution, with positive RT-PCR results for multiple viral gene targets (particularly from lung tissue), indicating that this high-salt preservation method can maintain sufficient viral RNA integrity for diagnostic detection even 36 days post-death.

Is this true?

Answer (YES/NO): NO